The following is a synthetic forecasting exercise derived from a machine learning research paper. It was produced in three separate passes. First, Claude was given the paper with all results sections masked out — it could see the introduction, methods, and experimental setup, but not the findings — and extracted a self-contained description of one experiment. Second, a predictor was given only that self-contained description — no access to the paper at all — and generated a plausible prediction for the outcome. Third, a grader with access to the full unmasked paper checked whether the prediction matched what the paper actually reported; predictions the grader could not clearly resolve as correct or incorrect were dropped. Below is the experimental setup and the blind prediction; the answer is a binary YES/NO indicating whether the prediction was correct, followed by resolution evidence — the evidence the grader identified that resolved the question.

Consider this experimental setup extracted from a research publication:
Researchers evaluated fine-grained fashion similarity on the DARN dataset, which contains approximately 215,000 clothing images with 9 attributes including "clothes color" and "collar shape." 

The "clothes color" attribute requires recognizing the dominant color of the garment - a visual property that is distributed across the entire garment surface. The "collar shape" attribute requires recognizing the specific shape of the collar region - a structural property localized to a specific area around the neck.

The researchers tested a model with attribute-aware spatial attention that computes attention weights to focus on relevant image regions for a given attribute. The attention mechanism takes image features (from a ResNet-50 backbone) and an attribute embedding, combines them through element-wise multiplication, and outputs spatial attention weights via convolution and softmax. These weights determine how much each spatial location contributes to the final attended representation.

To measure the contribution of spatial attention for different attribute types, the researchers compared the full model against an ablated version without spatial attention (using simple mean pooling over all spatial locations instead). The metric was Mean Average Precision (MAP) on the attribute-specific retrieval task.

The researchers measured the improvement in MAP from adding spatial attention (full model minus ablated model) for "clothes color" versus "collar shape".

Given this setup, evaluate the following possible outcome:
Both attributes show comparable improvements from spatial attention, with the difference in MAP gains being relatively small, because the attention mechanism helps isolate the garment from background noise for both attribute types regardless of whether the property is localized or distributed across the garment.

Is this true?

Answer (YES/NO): NO